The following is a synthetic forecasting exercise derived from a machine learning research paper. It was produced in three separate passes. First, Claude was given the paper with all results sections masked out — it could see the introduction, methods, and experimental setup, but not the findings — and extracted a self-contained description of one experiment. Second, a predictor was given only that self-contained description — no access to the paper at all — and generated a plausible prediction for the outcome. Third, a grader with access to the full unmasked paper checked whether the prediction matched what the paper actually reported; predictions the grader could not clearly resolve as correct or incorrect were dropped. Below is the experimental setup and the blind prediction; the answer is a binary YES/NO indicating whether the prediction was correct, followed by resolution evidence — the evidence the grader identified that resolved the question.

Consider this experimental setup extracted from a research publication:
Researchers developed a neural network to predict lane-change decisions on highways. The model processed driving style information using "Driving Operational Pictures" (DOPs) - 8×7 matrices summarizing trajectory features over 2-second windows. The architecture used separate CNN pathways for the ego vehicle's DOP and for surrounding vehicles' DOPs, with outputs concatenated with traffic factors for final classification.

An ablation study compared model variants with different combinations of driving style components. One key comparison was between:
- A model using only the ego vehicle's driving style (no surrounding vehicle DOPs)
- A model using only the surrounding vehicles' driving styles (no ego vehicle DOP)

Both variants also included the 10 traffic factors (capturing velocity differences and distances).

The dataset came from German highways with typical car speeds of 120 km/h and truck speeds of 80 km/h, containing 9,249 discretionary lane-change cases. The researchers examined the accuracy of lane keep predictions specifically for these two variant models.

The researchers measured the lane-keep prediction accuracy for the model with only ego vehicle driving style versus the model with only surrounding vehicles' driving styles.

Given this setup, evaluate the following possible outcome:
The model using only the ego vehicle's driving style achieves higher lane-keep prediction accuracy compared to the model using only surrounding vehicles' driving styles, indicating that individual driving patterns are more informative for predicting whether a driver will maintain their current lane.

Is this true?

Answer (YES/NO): YES